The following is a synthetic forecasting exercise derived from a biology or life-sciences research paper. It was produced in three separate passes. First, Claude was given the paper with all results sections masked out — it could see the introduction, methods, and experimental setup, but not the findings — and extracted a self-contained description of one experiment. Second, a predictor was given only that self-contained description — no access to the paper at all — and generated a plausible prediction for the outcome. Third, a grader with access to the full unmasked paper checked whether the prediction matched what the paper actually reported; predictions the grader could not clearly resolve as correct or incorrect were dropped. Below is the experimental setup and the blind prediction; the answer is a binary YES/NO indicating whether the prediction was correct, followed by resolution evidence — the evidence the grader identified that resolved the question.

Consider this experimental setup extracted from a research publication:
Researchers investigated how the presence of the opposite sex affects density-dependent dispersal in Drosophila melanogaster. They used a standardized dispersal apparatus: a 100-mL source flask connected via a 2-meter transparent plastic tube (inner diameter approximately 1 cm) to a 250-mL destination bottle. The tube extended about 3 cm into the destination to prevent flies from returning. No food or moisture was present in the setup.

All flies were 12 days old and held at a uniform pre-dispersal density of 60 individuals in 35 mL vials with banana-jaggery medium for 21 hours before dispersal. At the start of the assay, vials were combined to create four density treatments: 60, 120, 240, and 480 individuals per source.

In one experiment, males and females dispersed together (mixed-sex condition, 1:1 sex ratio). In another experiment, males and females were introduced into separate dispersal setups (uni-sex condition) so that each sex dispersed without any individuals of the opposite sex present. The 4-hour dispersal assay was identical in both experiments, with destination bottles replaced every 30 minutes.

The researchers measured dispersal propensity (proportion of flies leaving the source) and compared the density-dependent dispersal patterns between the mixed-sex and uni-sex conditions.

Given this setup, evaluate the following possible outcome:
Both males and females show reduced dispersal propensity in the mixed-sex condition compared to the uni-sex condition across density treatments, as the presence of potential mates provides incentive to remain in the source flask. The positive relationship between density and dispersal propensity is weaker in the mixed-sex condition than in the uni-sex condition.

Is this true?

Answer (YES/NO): NO